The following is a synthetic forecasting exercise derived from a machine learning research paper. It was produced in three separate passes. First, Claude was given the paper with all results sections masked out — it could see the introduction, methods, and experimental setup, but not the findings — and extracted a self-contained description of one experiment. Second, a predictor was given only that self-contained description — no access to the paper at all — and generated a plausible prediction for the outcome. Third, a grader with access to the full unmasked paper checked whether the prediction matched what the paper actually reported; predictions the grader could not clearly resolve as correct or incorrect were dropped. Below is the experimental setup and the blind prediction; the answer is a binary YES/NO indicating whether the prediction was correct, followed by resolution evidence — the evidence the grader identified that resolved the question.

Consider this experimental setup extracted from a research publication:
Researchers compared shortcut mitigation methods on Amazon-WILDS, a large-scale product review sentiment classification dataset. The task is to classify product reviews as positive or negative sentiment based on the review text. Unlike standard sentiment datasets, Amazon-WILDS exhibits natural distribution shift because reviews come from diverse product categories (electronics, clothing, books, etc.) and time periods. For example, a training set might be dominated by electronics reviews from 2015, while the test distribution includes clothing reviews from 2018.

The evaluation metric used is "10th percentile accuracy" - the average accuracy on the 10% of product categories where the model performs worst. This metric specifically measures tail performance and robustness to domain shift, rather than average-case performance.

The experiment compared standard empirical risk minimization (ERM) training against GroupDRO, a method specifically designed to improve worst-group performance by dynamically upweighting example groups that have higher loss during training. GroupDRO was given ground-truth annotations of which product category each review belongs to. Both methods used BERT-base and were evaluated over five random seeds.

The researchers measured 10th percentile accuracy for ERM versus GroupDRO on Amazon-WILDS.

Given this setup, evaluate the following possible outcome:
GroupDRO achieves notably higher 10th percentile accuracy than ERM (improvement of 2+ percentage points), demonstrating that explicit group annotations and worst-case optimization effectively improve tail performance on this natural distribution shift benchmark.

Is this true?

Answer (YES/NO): NO